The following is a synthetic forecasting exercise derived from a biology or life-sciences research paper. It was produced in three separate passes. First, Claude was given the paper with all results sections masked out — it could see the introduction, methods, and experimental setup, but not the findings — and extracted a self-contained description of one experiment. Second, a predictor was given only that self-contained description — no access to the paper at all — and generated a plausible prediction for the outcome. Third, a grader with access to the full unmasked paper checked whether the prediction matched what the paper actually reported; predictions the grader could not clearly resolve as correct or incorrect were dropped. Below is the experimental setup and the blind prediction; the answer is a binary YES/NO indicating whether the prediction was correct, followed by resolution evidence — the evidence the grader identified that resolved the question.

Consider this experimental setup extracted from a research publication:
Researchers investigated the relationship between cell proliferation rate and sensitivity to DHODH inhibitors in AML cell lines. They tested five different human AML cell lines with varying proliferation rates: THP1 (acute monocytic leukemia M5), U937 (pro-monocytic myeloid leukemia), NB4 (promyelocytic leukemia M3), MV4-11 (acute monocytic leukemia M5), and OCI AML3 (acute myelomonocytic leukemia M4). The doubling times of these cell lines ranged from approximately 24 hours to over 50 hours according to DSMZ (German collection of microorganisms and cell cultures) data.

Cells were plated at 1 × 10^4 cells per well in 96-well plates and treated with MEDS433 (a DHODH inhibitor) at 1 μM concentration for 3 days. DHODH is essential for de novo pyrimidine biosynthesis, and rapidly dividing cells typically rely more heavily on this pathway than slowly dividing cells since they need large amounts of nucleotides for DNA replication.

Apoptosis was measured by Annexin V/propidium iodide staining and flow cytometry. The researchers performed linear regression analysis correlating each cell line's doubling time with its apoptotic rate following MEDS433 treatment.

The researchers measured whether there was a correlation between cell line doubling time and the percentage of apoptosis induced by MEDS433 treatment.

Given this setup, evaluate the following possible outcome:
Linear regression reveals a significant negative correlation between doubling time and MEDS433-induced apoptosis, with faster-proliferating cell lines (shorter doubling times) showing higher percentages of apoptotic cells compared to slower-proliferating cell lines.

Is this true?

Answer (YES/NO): NO